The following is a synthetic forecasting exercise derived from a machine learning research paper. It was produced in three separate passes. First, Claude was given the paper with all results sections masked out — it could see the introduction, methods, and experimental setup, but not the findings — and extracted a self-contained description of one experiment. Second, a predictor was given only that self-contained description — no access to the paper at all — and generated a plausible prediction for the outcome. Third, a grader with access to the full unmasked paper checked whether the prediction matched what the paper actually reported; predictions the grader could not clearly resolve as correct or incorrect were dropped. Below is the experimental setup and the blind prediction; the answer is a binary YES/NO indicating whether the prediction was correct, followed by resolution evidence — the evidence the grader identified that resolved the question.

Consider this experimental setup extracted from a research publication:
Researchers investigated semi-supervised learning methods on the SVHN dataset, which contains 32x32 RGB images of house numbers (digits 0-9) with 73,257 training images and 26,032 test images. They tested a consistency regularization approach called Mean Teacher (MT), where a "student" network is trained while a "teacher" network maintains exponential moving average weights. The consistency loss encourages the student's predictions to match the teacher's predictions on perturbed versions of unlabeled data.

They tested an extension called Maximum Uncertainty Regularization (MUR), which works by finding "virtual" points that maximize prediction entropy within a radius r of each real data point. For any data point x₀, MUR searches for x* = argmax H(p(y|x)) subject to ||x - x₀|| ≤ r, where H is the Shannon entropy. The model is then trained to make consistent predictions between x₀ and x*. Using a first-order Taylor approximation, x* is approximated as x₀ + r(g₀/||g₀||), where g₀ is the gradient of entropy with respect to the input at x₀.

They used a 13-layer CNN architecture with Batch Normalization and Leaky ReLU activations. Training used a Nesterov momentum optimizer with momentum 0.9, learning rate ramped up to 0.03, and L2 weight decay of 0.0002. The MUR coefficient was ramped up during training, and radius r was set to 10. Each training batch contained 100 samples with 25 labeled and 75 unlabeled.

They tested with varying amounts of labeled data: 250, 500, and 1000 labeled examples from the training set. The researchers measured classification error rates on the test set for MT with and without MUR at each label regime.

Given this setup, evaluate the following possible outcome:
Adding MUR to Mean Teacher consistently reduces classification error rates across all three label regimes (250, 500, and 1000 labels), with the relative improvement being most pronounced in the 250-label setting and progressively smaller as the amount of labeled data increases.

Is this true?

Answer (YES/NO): NO